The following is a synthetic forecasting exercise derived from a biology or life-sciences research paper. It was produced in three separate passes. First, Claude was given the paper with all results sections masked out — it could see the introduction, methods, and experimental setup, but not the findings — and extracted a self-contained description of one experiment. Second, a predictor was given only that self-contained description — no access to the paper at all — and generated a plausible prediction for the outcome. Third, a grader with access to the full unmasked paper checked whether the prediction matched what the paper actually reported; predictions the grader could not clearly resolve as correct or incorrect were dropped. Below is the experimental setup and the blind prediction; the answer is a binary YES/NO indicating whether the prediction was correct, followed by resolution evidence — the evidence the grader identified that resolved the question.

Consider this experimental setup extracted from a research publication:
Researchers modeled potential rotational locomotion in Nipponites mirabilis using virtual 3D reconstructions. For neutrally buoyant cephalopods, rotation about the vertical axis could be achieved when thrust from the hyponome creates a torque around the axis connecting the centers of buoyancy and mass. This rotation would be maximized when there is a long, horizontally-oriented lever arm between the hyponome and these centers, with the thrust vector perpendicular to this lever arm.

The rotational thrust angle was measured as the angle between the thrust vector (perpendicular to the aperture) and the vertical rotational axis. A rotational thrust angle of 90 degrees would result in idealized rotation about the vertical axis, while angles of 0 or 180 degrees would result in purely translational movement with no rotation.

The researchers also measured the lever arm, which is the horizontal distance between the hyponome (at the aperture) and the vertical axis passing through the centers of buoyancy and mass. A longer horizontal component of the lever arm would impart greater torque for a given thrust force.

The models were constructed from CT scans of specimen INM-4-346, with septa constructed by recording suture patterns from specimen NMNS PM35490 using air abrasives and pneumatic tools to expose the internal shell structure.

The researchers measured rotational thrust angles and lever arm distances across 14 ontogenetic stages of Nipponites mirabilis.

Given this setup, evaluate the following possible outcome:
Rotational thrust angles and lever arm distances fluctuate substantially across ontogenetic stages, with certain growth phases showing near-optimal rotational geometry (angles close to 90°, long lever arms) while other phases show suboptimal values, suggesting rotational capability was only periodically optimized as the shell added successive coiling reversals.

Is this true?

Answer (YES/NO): NO